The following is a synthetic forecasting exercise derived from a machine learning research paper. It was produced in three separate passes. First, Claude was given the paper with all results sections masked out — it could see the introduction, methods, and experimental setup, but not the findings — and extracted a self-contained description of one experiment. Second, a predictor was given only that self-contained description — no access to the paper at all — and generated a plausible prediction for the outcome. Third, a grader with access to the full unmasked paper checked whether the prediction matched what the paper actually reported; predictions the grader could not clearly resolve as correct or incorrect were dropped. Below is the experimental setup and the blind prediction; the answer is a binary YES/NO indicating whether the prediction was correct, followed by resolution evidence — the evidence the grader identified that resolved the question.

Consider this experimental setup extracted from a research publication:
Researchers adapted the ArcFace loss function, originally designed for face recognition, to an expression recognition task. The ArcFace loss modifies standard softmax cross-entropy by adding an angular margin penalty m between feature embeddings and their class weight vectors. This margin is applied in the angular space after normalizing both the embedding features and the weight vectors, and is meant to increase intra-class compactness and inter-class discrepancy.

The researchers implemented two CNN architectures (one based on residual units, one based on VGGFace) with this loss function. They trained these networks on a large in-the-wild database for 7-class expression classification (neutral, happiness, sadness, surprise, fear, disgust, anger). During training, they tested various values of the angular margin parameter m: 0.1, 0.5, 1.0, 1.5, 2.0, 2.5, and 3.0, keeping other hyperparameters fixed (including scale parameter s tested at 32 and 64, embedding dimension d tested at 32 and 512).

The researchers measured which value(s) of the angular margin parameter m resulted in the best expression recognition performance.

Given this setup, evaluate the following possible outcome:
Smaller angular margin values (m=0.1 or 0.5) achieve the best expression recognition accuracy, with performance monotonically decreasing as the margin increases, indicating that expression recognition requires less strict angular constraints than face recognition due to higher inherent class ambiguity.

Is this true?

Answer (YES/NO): NO